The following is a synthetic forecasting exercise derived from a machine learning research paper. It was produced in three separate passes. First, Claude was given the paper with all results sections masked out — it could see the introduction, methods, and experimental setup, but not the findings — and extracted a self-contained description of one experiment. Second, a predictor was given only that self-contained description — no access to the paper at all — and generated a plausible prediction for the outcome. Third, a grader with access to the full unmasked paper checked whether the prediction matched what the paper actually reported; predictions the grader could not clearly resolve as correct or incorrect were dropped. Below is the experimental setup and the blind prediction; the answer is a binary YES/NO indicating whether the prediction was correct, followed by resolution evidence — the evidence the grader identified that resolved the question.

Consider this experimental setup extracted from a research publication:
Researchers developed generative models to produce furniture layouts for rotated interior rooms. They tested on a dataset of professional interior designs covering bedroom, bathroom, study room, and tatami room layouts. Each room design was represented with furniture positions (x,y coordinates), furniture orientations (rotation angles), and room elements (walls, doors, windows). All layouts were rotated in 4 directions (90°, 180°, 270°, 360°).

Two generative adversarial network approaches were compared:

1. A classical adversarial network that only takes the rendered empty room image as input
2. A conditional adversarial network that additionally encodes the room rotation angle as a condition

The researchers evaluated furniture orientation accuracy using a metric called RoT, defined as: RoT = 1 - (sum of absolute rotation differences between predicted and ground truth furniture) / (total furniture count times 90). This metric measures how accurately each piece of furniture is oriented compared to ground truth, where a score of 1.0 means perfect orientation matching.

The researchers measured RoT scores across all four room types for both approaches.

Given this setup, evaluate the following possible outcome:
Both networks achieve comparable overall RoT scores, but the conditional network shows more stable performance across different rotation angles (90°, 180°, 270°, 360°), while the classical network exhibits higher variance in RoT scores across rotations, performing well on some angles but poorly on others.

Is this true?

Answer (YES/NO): NO